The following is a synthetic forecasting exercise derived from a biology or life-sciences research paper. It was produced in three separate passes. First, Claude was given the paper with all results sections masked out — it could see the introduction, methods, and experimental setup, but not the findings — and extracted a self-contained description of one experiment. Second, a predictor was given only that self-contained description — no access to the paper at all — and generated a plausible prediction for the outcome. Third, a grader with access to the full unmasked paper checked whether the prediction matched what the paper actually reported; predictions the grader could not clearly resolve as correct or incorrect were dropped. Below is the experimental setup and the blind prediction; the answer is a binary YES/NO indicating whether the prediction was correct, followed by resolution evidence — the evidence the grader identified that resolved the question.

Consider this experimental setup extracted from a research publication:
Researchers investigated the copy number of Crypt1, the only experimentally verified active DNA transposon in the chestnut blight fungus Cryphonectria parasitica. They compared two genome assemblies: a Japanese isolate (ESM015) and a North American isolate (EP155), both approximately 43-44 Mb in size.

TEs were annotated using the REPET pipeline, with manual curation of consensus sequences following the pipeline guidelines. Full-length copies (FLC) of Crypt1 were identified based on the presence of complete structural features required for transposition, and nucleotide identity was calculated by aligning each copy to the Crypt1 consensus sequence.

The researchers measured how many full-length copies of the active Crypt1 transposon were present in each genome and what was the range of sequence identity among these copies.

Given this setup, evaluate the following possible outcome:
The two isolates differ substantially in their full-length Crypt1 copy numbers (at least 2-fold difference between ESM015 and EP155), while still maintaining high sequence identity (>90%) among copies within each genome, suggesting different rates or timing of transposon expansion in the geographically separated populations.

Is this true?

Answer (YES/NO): NO